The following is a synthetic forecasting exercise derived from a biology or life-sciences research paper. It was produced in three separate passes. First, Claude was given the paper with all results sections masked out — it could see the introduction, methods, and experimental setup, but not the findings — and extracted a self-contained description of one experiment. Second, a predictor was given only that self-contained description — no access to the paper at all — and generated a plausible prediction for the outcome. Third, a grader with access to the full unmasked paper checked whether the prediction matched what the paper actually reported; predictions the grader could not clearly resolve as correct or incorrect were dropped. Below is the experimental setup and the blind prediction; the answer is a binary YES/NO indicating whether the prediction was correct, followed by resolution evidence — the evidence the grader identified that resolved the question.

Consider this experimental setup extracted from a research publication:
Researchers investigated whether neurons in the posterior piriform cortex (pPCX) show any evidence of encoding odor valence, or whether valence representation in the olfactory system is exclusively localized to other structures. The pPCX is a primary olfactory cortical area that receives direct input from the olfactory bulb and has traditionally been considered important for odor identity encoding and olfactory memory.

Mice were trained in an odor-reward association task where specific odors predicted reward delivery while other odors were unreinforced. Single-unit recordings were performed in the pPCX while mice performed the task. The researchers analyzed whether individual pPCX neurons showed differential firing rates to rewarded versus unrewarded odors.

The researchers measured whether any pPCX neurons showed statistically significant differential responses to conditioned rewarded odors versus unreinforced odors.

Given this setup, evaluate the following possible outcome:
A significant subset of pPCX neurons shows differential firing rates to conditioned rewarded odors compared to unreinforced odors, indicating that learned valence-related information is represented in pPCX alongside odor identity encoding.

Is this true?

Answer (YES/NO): NO